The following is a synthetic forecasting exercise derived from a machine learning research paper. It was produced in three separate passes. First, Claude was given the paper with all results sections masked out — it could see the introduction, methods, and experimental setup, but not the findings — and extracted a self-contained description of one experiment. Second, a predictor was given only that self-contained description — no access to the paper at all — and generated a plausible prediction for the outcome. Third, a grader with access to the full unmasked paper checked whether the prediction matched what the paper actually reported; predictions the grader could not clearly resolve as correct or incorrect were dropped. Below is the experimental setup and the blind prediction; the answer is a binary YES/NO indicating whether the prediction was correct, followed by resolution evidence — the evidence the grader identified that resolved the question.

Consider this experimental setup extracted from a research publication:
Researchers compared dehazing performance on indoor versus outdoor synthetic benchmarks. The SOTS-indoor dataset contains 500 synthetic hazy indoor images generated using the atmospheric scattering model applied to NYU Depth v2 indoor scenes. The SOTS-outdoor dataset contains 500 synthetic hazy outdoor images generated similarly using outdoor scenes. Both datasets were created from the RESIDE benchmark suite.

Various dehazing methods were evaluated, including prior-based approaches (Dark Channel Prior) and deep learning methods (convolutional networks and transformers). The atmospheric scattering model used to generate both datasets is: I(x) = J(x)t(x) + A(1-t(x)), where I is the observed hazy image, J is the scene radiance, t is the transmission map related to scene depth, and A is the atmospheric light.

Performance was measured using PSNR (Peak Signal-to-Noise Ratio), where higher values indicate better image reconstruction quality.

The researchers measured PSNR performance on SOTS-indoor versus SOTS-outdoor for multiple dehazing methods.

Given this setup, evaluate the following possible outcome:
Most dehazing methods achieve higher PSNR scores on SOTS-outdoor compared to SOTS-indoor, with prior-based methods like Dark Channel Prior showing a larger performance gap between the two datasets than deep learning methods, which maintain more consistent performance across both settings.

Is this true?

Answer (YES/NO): NO